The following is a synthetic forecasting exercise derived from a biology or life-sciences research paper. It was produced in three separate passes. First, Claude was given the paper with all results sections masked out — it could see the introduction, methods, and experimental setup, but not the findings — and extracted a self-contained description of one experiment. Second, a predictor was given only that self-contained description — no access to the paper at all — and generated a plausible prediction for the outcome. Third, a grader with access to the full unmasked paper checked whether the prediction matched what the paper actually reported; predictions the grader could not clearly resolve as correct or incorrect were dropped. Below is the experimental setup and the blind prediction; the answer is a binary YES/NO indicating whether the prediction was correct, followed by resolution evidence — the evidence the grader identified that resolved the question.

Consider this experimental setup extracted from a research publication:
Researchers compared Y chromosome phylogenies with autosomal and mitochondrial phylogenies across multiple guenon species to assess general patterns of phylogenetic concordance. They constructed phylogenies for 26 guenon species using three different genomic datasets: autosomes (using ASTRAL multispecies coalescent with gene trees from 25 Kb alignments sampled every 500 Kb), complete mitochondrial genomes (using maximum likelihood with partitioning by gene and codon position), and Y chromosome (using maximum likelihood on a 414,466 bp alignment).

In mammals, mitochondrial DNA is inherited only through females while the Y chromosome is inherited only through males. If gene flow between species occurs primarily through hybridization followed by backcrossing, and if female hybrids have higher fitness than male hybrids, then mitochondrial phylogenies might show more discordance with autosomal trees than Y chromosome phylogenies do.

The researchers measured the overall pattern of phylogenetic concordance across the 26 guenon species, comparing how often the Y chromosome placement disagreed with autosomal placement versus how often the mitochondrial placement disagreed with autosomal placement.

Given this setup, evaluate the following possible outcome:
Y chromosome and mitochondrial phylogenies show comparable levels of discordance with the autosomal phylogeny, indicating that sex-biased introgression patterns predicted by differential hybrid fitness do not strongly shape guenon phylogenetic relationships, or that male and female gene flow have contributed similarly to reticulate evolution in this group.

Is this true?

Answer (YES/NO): NO